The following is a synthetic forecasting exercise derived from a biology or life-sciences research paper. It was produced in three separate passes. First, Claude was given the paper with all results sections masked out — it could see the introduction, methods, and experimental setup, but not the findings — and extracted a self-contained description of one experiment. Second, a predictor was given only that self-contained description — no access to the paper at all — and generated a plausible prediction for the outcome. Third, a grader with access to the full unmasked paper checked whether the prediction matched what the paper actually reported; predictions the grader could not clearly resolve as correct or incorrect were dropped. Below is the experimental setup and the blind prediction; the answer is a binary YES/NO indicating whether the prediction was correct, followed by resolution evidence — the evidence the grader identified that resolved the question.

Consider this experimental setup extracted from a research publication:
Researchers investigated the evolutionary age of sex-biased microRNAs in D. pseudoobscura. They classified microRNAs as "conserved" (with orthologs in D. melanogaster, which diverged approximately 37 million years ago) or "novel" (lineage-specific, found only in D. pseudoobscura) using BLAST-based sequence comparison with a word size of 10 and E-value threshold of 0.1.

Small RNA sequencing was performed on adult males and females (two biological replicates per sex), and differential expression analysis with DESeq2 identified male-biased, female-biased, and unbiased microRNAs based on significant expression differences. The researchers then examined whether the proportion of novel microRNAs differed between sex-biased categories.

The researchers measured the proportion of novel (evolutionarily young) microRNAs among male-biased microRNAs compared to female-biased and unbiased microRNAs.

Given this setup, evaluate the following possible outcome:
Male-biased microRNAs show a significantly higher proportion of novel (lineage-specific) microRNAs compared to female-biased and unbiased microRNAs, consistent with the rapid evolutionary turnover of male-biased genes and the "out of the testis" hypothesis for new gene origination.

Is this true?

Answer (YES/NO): YES